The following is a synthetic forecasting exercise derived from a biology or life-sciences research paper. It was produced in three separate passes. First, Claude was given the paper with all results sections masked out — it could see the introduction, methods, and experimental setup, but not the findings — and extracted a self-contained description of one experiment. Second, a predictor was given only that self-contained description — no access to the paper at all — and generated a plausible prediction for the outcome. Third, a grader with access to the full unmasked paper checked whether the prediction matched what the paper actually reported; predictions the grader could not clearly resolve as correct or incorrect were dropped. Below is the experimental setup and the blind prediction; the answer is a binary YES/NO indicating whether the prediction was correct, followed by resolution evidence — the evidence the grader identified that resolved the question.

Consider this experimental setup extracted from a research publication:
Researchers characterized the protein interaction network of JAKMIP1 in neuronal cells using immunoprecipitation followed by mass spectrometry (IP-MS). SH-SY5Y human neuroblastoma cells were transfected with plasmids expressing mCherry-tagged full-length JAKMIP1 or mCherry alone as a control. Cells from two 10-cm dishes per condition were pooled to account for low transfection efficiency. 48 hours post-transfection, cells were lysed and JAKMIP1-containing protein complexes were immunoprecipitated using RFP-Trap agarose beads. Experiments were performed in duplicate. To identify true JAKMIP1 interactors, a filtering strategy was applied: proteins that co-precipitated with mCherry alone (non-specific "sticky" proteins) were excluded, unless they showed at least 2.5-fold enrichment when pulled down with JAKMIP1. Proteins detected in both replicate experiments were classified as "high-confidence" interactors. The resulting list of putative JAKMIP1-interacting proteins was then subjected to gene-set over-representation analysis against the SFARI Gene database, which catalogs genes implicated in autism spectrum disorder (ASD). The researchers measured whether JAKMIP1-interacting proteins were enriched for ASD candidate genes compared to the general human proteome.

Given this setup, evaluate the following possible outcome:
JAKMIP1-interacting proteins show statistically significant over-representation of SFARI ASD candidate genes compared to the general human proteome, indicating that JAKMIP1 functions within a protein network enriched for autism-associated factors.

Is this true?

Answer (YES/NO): YES